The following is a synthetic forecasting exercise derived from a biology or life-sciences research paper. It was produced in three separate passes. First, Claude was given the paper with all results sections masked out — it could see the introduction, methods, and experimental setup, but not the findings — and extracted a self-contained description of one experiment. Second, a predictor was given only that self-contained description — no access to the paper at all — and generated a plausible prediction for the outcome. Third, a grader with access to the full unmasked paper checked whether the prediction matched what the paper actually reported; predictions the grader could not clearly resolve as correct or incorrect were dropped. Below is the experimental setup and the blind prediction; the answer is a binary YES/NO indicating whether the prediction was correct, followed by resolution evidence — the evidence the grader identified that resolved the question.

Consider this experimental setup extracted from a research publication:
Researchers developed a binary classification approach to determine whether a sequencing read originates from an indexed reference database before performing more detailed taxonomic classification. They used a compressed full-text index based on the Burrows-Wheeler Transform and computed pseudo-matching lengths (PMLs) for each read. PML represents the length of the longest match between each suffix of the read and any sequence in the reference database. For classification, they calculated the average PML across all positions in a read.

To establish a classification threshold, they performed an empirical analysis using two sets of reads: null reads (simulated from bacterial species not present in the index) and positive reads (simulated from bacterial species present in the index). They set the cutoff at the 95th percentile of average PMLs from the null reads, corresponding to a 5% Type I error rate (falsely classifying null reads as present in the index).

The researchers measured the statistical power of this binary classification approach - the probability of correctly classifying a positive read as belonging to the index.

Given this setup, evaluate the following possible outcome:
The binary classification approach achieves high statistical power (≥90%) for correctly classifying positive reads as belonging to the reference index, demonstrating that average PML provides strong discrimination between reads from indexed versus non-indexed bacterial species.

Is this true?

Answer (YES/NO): YES